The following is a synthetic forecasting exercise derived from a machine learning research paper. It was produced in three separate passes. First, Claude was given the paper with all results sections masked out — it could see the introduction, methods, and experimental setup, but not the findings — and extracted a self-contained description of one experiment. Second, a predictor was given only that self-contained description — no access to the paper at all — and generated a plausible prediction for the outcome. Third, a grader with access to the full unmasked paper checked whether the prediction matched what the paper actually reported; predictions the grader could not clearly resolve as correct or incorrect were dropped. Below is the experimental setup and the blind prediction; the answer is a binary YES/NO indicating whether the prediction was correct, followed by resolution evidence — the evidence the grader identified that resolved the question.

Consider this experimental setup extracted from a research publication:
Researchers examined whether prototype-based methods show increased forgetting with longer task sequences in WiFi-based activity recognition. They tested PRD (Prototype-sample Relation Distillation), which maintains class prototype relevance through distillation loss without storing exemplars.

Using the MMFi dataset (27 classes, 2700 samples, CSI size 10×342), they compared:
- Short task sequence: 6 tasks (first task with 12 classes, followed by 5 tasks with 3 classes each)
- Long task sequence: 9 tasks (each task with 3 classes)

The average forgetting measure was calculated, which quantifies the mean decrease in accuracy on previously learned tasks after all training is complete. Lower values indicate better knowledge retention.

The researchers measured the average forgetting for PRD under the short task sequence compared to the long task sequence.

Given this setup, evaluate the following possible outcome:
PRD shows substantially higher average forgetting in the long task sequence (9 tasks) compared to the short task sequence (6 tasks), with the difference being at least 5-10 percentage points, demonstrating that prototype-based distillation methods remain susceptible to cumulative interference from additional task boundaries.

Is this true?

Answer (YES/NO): NO